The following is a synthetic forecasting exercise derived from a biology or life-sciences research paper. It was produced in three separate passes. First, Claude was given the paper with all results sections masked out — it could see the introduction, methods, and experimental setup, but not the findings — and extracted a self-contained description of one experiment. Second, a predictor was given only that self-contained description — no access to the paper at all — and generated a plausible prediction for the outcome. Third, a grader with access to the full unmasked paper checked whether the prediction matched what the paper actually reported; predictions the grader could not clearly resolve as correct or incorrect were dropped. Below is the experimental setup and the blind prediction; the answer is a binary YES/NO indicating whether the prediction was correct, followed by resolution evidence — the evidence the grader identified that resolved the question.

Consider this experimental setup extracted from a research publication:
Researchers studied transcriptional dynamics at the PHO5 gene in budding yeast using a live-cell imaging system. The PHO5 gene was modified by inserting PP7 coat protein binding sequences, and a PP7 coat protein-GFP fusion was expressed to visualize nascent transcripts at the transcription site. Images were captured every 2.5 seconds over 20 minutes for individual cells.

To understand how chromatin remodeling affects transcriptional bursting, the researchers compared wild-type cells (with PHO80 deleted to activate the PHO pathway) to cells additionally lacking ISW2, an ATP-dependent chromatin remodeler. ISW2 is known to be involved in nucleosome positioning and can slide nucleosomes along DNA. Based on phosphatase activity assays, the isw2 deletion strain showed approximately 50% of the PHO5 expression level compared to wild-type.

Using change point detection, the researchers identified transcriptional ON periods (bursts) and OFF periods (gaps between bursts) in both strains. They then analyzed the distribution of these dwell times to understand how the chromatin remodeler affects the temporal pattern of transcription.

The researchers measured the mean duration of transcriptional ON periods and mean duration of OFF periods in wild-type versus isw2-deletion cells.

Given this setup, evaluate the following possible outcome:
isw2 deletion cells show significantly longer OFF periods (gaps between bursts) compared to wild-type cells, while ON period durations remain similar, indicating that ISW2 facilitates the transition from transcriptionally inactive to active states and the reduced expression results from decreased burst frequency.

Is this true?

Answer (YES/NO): NO